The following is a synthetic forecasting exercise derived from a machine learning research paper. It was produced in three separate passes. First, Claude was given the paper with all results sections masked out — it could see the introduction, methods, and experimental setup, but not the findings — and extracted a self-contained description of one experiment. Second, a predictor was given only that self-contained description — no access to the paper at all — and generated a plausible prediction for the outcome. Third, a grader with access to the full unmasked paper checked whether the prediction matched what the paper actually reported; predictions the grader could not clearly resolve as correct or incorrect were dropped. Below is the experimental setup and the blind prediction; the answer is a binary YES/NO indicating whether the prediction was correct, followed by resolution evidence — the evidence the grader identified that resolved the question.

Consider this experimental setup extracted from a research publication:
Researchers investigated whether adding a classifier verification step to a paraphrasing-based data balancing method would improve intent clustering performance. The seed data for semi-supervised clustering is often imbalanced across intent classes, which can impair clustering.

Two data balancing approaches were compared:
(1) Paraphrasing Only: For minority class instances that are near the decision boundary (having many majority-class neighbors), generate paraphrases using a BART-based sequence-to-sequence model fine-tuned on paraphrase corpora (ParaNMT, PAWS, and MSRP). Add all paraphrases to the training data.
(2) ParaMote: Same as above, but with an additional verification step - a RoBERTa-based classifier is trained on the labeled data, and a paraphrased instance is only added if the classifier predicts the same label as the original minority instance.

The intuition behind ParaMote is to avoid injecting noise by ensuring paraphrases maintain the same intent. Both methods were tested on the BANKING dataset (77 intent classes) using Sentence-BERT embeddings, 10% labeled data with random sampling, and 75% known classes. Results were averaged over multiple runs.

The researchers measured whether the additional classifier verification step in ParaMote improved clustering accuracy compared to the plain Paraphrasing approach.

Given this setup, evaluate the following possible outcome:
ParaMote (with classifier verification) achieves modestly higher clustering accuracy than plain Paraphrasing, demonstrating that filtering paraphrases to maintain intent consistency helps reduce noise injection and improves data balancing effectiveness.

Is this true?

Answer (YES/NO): NO